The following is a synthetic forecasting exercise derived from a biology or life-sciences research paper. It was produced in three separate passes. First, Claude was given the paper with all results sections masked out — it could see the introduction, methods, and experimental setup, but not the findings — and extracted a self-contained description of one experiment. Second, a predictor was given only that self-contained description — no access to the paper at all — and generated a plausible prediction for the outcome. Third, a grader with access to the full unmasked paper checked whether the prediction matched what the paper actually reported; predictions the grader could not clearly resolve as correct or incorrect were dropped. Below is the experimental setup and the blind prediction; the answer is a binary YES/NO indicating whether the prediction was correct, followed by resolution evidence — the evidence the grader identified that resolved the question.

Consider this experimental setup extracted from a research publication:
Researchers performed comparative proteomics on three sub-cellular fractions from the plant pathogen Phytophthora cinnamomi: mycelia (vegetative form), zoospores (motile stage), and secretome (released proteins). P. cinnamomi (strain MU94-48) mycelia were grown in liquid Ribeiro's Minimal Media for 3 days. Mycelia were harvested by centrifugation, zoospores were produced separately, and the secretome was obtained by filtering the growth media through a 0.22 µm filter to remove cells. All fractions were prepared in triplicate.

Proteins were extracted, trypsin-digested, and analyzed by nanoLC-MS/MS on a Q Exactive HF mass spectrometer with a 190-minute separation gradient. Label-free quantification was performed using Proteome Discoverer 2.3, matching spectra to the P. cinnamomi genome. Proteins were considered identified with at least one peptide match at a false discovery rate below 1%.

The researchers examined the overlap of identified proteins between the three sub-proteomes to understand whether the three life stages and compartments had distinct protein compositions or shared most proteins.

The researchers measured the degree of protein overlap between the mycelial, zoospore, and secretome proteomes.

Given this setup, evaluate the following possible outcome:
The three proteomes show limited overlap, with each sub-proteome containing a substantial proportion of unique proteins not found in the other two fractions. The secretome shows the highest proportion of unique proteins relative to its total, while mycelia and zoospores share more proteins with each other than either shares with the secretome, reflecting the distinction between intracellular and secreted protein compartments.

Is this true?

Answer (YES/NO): NO